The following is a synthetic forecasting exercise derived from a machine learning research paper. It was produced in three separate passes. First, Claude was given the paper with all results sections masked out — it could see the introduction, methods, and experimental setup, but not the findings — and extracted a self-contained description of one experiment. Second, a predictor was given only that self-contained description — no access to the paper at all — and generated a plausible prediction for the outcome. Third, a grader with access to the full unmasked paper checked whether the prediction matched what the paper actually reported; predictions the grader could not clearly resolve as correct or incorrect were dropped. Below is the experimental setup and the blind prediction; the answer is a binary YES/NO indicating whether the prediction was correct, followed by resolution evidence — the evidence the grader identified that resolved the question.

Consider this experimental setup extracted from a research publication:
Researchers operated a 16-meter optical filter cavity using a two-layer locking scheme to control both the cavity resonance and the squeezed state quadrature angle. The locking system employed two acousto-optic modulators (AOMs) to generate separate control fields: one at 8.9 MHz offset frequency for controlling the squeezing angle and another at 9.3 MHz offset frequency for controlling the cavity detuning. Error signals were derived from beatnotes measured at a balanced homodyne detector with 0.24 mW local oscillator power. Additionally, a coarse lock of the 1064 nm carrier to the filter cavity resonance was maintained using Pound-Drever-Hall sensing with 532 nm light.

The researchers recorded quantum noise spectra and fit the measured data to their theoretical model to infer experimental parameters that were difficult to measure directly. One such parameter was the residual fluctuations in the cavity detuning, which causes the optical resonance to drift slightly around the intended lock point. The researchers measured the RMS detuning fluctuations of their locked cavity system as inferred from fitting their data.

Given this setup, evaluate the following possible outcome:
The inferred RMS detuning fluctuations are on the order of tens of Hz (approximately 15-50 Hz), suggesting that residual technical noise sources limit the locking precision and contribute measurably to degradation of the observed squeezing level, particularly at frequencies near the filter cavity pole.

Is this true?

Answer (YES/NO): NO